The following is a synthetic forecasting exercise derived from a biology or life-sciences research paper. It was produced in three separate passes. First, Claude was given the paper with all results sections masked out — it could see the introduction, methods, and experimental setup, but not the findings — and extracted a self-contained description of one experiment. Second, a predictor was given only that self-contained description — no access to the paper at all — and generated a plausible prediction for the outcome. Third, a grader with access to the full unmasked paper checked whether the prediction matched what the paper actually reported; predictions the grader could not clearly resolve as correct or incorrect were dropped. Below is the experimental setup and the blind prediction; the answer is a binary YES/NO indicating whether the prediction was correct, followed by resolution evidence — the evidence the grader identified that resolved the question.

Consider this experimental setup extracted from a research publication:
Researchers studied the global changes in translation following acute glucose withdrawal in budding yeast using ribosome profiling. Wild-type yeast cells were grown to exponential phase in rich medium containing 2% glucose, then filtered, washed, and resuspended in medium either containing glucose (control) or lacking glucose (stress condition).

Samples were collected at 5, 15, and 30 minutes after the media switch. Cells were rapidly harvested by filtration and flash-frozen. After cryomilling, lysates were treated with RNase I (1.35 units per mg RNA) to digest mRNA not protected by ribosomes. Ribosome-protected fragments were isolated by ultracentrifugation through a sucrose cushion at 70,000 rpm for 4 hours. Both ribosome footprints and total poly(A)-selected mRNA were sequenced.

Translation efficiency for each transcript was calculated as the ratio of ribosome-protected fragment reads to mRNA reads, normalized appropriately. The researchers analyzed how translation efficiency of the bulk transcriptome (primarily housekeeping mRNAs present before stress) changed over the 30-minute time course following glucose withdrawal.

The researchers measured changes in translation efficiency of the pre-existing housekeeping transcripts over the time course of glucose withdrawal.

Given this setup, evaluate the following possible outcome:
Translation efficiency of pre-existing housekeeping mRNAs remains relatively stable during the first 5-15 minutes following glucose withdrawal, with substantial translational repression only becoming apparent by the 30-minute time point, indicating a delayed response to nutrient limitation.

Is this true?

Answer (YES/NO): NO